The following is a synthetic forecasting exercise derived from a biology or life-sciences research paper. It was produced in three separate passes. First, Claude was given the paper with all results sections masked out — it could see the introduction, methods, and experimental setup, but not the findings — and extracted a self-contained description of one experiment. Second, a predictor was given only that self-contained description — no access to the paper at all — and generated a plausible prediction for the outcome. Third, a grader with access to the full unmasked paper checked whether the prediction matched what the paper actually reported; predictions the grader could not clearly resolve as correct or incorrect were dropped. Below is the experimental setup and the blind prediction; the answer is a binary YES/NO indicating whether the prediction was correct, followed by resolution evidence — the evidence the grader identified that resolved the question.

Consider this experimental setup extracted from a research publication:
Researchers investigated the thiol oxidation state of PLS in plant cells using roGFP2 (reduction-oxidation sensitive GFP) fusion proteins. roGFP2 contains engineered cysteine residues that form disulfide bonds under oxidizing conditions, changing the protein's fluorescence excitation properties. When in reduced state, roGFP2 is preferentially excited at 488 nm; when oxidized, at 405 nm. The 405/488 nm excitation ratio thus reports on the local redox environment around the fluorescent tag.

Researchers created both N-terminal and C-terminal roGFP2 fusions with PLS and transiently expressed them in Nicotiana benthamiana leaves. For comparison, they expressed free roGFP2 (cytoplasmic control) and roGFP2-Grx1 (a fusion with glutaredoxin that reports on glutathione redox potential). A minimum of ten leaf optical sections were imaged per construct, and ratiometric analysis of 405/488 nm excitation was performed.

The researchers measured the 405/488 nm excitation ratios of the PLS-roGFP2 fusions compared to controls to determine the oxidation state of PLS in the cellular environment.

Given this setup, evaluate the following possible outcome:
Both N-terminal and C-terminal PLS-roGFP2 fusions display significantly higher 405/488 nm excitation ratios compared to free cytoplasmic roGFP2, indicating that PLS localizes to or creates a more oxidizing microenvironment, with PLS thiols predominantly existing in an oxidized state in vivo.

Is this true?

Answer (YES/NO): NO